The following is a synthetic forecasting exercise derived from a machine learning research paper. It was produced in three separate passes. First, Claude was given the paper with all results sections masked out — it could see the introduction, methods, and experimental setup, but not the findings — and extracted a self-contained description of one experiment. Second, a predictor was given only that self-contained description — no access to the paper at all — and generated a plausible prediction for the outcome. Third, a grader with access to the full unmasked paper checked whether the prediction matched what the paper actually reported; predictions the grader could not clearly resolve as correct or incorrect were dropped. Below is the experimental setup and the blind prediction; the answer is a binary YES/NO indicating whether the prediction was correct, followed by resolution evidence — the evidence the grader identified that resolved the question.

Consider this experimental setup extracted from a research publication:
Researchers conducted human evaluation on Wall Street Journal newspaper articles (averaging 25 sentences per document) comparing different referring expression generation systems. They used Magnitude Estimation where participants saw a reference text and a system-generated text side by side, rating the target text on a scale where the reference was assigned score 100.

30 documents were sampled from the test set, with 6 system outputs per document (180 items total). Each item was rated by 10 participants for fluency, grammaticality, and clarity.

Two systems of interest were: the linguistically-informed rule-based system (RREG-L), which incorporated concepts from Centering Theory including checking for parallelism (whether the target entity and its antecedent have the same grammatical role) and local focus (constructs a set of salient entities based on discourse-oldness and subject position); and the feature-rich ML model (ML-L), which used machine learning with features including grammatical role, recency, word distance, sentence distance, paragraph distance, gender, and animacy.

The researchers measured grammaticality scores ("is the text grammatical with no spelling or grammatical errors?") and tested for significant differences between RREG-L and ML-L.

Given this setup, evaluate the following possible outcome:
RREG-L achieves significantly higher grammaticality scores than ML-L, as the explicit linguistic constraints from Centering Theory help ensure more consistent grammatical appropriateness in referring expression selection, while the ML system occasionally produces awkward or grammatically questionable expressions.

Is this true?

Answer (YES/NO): NO